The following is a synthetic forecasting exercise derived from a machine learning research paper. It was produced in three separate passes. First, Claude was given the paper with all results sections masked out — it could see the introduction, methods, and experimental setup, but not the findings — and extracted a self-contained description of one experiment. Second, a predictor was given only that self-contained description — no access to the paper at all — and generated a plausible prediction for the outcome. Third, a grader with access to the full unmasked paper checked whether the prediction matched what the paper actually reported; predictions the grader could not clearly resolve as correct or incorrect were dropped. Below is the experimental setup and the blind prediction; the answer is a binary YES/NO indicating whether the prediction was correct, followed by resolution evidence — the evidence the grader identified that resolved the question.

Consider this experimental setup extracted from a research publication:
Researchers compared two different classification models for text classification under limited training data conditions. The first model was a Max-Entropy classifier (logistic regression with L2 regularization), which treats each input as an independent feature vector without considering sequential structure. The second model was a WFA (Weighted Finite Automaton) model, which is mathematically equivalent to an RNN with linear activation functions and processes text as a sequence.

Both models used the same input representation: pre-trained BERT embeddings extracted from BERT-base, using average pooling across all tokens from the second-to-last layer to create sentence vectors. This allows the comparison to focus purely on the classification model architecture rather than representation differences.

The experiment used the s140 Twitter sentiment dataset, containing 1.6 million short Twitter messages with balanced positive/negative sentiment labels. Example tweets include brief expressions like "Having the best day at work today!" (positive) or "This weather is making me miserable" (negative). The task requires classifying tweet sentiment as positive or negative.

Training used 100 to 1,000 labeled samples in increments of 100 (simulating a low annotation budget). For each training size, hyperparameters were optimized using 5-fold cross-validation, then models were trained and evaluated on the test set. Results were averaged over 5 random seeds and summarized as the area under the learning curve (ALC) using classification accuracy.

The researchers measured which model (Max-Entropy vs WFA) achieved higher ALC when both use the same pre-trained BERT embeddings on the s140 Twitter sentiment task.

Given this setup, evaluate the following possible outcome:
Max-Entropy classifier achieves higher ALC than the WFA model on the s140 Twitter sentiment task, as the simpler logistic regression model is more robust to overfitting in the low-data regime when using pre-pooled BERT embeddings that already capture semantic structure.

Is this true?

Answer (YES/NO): YES